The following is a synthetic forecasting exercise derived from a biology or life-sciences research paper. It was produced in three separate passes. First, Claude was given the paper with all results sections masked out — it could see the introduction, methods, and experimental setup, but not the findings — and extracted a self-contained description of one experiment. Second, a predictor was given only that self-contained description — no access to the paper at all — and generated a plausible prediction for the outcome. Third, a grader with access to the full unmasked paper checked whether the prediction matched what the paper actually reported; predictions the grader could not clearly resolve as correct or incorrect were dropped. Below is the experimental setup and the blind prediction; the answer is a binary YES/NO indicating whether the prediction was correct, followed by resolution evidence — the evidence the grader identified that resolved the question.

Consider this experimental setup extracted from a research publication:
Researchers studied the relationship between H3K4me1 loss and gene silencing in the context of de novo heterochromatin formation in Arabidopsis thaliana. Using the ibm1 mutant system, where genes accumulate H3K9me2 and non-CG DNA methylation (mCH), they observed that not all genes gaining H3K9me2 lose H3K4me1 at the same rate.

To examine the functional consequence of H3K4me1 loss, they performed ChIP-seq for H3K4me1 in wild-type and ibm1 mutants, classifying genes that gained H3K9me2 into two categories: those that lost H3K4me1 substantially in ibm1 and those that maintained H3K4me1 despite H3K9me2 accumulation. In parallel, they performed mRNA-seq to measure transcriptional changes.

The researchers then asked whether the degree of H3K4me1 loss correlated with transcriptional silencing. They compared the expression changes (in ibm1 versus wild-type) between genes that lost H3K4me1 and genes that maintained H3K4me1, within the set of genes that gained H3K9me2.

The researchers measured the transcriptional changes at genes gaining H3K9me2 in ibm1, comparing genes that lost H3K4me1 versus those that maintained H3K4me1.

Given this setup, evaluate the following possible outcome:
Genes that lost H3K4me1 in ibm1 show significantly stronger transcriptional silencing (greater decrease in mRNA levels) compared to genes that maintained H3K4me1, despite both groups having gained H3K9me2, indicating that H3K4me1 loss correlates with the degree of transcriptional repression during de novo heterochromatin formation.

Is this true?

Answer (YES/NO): YES